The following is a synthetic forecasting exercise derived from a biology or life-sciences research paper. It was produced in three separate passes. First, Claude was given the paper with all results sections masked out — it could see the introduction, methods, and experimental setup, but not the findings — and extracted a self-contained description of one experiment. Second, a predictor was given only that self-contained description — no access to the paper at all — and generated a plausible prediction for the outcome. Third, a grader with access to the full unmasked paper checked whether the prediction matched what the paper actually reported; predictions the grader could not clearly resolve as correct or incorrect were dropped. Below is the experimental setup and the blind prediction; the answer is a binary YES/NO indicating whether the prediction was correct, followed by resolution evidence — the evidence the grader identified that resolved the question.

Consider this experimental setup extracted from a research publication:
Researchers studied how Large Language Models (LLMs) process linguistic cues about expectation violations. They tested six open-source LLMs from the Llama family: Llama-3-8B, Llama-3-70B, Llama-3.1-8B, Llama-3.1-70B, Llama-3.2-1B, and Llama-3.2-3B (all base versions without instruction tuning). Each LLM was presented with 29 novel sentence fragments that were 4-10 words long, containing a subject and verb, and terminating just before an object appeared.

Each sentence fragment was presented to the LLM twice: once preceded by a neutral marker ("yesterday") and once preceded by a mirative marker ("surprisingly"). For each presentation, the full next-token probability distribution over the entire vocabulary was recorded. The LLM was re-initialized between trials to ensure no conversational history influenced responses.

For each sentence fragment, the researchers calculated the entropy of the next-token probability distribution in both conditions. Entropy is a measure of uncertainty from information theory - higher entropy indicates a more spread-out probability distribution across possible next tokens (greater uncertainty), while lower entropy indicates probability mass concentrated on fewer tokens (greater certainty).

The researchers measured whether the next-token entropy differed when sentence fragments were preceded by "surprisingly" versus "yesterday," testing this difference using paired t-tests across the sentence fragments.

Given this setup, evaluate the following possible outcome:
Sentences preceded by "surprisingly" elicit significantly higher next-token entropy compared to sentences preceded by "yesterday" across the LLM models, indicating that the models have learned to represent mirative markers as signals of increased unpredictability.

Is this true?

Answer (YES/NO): NO